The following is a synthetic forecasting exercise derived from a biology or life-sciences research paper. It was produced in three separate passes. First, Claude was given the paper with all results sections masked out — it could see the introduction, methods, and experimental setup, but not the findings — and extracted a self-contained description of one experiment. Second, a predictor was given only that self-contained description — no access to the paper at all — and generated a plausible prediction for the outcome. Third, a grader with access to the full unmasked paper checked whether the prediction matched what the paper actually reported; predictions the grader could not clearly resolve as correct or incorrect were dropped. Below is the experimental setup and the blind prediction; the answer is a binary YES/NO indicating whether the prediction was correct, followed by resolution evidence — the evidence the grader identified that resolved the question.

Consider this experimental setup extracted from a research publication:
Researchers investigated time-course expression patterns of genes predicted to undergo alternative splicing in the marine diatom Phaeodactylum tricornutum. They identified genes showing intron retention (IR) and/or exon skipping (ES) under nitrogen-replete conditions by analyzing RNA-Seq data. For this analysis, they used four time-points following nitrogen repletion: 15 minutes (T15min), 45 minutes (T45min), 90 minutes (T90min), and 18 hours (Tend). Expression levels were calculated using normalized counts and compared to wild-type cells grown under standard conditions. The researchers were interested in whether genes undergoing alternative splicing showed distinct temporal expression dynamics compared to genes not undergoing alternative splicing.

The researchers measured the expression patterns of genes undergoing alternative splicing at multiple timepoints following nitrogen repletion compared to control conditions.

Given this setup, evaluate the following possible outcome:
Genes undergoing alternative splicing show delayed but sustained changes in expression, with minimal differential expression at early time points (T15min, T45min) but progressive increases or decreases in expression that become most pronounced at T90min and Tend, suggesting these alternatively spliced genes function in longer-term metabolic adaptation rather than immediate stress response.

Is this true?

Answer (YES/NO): NO